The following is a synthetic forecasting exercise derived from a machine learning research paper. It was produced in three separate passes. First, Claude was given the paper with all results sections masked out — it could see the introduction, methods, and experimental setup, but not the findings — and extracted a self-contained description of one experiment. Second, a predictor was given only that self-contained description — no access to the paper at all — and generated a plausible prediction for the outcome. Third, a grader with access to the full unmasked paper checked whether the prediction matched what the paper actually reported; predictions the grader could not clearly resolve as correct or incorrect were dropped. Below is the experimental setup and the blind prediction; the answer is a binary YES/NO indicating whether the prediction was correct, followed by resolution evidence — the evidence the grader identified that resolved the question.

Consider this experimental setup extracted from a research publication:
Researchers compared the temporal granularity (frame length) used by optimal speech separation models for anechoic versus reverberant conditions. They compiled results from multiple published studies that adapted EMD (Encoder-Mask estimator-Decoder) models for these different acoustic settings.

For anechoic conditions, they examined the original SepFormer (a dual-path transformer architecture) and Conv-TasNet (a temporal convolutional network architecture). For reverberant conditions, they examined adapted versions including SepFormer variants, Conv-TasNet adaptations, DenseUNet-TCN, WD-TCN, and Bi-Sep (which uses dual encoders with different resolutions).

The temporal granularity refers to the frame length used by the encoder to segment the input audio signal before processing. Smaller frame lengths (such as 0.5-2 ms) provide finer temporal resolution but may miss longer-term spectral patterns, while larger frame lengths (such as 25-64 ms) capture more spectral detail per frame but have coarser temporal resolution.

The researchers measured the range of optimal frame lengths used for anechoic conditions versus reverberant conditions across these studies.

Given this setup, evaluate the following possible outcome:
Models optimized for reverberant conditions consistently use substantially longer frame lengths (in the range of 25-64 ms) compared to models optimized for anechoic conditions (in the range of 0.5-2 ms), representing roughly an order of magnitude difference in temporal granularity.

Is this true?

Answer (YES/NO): NO